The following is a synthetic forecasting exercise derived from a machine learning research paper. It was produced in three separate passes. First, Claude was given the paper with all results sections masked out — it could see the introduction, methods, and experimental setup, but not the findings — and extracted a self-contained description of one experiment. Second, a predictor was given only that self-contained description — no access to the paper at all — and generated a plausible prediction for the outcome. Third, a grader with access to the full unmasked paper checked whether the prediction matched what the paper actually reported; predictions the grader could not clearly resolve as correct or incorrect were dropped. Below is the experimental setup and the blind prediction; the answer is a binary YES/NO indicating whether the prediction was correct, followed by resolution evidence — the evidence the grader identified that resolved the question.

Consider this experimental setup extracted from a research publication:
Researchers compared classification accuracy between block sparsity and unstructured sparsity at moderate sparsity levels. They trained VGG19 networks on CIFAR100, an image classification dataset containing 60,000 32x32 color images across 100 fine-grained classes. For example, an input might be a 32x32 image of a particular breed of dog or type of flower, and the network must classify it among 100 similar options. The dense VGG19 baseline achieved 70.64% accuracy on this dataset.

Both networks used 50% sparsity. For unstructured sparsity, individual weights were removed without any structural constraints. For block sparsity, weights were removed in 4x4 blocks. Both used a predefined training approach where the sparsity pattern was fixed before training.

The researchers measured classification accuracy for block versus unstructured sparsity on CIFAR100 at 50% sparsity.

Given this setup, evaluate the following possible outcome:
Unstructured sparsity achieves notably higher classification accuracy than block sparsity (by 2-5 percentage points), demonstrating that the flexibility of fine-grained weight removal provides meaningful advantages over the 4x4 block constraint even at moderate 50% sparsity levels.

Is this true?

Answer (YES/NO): NO